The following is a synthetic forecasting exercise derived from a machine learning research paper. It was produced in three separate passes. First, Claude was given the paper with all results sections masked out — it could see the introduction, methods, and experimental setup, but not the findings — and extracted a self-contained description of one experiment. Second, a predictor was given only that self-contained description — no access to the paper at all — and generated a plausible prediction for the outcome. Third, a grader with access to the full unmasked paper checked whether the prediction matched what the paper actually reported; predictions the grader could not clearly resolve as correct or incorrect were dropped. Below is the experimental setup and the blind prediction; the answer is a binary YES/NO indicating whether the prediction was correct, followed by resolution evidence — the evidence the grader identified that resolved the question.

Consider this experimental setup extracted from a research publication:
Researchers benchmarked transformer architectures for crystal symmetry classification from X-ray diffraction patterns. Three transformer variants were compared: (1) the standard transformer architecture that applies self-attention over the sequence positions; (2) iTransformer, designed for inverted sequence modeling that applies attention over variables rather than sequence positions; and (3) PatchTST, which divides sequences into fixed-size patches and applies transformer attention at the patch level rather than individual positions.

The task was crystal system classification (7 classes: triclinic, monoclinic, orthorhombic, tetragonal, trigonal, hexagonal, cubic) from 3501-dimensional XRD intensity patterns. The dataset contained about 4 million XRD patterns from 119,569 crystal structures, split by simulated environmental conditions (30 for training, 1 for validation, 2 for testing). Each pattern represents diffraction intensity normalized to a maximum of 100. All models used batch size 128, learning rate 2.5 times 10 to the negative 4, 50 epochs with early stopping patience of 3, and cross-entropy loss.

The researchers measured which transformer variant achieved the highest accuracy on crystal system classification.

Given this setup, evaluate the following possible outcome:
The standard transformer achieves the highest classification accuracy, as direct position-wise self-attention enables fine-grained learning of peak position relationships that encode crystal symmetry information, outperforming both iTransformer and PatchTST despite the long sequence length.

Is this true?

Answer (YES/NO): NO